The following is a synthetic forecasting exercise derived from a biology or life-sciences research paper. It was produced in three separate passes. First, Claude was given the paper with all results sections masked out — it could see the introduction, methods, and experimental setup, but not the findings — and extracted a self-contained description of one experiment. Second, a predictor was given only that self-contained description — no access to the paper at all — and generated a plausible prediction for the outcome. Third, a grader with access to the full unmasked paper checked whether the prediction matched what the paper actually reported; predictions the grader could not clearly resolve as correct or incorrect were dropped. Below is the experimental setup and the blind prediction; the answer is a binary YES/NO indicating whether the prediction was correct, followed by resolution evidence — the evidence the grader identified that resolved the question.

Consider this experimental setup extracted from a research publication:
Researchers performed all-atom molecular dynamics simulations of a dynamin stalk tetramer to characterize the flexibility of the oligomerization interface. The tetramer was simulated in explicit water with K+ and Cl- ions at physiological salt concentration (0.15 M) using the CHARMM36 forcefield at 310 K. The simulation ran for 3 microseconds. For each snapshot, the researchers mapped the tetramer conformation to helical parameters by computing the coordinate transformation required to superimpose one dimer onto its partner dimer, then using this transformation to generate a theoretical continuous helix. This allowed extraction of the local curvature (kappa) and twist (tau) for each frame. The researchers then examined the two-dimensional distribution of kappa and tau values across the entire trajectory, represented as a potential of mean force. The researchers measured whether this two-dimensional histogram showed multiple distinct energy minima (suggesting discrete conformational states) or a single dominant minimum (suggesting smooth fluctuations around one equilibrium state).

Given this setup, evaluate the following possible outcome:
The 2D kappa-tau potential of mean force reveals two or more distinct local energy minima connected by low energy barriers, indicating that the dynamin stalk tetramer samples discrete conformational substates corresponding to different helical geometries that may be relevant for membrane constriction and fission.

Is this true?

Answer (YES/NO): NO